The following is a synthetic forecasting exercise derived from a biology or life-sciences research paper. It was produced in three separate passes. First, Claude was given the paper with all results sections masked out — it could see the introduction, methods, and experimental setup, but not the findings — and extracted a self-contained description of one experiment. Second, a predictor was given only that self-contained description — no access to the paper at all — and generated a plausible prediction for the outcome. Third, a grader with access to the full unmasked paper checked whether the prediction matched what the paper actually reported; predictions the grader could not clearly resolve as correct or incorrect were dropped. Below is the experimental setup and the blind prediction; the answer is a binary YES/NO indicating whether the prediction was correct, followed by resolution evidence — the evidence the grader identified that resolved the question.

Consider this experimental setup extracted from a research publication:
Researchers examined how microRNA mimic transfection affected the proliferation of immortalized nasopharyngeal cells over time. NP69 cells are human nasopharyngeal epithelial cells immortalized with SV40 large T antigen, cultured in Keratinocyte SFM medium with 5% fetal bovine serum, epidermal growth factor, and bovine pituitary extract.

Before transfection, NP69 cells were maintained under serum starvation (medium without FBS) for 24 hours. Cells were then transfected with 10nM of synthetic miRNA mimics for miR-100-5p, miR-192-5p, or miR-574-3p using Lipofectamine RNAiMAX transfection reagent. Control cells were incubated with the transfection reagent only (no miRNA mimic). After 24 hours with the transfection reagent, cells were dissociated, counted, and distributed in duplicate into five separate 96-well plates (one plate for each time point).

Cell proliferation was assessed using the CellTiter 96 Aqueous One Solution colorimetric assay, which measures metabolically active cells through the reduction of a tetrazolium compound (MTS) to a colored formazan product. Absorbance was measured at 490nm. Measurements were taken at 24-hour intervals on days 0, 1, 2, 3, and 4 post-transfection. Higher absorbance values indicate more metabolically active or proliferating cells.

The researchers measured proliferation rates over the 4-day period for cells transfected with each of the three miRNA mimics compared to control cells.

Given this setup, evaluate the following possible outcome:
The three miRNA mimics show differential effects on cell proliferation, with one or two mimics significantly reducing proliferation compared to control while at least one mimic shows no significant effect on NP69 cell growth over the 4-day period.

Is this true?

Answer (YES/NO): NO